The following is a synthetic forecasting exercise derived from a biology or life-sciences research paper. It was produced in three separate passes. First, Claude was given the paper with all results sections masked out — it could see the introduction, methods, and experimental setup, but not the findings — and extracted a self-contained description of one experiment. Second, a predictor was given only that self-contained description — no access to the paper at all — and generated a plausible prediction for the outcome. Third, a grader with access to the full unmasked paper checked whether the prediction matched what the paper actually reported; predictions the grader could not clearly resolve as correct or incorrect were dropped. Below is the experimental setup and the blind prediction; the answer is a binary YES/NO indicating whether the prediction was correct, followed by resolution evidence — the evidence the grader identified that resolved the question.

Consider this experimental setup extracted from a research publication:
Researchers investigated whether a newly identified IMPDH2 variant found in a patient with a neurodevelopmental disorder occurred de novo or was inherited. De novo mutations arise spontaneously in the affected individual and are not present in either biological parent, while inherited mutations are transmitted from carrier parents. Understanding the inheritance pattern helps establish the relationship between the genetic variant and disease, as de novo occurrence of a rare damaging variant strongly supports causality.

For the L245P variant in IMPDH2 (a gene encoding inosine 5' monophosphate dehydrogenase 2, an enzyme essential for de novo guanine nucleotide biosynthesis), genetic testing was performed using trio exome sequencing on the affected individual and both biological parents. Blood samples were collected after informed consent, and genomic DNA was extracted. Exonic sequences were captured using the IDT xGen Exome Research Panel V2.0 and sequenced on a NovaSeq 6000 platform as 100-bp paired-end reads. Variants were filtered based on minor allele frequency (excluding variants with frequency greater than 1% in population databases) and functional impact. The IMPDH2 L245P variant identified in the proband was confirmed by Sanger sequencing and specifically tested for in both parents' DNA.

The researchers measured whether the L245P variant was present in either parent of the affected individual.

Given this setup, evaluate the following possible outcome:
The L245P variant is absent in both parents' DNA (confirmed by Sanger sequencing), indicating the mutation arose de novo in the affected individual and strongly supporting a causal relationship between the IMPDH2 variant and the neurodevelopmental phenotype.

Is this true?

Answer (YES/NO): YES